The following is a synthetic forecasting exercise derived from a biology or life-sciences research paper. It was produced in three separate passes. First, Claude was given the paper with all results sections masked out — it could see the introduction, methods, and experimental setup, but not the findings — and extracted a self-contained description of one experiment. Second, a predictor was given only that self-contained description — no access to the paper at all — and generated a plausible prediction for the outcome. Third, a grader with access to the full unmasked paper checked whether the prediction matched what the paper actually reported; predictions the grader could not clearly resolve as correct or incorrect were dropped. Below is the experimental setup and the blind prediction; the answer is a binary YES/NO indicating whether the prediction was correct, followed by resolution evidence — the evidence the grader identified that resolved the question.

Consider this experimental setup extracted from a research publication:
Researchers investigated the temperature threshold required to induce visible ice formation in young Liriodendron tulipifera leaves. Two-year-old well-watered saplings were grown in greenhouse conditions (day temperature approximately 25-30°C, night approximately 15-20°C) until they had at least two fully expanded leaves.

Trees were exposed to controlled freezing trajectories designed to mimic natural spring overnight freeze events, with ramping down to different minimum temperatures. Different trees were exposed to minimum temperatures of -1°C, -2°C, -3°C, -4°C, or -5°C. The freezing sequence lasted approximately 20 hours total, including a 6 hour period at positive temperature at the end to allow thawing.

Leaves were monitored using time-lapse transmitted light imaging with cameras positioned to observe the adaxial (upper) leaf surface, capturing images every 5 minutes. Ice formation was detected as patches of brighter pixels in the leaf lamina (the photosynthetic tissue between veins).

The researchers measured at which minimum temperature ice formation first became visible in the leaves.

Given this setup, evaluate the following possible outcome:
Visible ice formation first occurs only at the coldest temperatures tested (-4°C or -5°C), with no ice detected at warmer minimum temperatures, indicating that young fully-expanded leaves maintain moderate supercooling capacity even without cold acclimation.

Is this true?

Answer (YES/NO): YES